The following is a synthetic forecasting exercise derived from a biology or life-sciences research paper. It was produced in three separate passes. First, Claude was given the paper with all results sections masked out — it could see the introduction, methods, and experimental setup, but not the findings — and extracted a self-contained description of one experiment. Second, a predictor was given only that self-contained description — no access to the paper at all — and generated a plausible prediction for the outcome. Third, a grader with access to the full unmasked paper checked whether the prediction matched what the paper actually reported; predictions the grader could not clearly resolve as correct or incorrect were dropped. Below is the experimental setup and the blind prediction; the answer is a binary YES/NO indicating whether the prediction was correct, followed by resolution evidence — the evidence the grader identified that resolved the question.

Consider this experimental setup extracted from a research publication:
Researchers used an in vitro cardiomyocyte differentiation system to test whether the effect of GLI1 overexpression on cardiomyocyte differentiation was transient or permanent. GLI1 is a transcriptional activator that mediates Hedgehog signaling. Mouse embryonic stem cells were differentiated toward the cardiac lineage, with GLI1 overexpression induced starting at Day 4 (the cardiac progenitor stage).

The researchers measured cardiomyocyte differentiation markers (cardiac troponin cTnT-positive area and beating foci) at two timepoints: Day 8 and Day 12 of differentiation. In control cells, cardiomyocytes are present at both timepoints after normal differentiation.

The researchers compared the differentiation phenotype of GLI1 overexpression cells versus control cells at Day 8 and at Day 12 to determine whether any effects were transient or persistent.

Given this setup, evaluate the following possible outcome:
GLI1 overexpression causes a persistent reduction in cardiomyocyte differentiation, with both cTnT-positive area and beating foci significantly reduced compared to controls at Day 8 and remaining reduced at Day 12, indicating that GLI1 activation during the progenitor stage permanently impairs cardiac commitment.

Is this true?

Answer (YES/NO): NO